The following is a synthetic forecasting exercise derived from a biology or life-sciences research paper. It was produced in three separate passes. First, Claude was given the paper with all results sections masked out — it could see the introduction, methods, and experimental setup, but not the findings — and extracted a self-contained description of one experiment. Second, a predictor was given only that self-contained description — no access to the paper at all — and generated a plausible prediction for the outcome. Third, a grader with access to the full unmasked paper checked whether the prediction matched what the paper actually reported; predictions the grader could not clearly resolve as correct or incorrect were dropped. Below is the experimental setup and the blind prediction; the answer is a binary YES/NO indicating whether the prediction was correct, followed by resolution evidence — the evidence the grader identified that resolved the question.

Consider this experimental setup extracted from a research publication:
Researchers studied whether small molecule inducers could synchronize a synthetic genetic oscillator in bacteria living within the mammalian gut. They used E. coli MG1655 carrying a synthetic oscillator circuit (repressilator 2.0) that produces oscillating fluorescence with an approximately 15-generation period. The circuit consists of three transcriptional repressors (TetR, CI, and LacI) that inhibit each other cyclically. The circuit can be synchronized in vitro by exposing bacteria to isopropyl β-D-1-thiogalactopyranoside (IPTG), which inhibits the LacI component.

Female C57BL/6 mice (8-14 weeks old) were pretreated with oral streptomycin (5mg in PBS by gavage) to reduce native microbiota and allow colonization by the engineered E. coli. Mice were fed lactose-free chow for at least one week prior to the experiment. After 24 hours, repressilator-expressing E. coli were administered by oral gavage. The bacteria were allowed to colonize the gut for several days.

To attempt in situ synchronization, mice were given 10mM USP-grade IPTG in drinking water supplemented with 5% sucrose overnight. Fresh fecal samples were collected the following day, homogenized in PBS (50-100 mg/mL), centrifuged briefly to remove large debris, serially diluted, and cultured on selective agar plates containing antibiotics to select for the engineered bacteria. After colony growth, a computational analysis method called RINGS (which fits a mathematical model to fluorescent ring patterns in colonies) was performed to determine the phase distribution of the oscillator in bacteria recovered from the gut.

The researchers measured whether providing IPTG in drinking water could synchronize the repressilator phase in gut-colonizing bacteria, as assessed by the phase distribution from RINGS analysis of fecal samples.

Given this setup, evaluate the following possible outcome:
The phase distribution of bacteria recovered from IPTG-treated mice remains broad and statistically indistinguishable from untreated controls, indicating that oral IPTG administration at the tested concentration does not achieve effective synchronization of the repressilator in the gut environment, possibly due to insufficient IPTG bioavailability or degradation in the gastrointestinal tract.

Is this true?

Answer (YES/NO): NO